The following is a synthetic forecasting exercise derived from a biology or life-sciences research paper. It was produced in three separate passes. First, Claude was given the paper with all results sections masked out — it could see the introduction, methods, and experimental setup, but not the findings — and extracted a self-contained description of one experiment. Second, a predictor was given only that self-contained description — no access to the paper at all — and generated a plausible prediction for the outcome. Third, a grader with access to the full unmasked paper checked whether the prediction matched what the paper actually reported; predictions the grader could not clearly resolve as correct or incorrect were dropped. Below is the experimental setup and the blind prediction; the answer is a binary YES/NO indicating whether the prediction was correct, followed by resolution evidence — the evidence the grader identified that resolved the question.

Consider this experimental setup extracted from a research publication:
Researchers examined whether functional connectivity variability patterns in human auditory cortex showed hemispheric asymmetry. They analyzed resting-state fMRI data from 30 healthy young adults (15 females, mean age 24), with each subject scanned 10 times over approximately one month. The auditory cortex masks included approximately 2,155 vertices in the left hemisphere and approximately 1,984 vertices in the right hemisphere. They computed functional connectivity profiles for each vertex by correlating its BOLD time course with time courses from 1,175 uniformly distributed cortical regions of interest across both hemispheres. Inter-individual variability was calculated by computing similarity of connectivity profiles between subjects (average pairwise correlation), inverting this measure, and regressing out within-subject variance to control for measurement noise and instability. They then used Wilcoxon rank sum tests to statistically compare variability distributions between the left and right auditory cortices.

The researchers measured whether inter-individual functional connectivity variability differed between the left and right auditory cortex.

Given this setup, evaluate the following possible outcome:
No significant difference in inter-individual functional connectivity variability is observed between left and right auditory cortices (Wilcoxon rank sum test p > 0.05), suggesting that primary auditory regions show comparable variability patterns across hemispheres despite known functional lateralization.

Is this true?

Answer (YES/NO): NO